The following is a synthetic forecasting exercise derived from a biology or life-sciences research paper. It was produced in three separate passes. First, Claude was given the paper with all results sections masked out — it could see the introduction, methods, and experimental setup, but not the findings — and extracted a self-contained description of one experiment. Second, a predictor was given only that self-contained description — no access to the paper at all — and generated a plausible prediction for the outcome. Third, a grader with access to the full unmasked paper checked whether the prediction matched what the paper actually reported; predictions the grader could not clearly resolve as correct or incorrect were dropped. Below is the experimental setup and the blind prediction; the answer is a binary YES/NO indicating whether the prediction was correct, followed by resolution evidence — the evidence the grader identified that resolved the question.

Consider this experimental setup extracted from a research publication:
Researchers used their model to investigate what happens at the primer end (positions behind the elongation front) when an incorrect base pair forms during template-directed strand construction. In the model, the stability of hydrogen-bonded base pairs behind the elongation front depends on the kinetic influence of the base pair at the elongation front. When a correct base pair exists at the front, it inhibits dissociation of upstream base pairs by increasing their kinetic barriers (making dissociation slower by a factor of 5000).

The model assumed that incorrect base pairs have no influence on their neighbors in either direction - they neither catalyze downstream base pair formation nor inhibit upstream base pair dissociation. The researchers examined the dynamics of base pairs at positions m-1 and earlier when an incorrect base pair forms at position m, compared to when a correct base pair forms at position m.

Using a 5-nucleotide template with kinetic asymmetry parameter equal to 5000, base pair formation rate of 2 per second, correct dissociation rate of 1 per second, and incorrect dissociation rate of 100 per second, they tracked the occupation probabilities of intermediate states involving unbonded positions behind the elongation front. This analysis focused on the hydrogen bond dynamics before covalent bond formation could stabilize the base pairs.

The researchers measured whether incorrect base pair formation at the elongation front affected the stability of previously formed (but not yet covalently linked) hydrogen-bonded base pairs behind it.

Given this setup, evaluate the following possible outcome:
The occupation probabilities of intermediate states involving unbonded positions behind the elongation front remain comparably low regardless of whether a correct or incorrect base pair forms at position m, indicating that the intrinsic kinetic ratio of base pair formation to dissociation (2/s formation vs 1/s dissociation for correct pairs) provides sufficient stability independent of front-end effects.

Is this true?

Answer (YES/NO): NO